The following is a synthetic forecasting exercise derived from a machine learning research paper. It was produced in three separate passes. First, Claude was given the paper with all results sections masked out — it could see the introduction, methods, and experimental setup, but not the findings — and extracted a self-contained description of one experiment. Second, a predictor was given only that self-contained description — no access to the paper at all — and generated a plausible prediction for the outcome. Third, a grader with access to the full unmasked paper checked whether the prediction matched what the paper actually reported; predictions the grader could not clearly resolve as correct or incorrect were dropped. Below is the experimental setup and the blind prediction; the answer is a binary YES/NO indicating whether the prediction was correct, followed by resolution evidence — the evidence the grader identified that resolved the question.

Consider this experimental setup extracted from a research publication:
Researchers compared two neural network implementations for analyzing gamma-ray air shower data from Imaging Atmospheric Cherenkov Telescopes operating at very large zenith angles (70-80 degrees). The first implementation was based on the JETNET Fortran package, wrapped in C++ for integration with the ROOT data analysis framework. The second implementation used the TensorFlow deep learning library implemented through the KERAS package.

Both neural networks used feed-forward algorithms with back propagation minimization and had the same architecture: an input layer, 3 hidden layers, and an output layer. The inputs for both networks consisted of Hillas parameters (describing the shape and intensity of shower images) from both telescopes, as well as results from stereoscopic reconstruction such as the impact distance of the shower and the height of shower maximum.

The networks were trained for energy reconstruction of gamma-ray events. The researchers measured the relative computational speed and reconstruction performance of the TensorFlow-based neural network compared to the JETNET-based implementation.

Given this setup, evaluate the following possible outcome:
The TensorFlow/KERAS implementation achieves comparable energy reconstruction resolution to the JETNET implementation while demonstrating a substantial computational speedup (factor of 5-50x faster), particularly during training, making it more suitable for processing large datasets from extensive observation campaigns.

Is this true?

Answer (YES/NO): NO